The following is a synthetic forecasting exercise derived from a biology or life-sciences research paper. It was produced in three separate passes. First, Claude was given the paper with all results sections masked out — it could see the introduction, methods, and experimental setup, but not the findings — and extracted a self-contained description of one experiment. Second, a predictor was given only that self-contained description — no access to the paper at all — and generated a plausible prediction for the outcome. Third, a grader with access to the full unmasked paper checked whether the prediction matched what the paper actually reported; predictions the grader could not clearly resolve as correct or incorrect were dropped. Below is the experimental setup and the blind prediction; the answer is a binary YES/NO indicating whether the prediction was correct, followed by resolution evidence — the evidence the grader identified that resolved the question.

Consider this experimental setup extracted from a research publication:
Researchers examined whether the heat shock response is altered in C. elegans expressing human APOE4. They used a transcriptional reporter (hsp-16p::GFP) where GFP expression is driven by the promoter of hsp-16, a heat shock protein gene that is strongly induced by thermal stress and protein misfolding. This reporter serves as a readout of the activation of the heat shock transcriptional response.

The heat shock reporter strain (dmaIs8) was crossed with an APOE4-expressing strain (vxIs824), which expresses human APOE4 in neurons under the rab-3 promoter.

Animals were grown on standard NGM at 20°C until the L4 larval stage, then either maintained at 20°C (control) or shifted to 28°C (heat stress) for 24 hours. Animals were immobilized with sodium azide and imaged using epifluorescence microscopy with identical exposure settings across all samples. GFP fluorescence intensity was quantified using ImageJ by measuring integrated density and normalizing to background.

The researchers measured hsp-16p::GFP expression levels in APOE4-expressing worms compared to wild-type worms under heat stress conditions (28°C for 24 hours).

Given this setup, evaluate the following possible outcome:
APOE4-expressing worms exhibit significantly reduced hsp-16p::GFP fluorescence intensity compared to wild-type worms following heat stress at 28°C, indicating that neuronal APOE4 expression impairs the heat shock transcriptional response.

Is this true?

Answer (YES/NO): NO